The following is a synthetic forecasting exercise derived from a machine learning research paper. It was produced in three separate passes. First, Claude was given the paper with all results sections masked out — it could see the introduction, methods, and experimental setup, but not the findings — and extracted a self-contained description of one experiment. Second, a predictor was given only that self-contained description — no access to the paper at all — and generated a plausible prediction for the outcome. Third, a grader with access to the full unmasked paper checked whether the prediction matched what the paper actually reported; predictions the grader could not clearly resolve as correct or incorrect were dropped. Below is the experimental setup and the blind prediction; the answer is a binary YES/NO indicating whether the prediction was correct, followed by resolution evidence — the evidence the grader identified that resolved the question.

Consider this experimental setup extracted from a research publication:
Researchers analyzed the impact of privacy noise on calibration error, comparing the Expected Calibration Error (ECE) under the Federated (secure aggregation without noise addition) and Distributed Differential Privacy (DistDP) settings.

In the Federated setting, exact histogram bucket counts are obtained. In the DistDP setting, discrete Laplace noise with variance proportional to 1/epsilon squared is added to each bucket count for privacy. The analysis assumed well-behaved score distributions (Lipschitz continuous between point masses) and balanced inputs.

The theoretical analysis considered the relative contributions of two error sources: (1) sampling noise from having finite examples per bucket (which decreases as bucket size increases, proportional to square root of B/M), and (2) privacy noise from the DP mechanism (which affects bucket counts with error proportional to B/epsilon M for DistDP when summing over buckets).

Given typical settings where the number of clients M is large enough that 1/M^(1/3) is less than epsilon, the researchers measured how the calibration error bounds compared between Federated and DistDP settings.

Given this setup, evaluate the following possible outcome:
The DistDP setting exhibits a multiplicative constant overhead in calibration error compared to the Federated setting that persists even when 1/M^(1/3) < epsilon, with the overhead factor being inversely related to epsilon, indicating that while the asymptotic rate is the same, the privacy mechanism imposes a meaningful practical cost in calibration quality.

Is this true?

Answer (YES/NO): NO